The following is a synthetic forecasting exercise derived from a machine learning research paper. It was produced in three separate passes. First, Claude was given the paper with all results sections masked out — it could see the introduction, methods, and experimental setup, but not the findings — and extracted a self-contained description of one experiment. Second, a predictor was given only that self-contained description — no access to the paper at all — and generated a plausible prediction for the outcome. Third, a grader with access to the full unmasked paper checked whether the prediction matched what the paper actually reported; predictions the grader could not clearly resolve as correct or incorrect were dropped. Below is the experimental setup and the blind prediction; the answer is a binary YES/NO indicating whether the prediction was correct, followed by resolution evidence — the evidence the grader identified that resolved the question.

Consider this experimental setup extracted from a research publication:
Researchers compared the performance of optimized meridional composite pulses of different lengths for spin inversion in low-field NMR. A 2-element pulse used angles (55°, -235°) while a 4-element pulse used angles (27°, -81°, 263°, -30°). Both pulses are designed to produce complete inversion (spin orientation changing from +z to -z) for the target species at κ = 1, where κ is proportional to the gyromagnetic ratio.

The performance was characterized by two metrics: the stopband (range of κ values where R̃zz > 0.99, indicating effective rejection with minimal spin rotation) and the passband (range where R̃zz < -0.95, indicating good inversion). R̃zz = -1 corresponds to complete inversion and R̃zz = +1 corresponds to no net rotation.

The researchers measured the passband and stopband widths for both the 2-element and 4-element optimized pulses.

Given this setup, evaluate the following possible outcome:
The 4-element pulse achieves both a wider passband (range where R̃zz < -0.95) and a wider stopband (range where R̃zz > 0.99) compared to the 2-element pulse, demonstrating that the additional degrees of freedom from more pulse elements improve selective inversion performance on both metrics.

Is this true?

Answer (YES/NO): YES